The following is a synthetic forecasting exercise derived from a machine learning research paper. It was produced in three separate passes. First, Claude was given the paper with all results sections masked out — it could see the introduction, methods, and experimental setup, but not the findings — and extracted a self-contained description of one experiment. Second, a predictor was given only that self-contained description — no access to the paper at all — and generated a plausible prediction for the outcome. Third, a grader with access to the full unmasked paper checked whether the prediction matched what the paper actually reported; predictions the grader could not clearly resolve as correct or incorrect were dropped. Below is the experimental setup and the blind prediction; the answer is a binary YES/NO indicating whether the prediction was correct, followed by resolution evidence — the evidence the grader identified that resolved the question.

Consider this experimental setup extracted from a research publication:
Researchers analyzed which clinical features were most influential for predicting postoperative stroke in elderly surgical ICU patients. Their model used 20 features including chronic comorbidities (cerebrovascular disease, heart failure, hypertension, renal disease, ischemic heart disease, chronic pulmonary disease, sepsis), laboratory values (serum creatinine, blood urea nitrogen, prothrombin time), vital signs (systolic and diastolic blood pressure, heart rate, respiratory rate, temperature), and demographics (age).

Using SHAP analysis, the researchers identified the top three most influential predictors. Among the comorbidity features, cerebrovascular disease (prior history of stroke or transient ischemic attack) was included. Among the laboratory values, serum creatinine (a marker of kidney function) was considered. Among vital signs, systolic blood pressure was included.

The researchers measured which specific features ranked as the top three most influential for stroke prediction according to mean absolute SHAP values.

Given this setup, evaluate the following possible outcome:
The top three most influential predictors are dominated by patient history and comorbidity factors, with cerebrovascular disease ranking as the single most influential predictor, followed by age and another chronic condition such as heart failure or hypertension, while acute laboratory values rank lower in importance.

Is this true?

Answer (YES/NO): NO